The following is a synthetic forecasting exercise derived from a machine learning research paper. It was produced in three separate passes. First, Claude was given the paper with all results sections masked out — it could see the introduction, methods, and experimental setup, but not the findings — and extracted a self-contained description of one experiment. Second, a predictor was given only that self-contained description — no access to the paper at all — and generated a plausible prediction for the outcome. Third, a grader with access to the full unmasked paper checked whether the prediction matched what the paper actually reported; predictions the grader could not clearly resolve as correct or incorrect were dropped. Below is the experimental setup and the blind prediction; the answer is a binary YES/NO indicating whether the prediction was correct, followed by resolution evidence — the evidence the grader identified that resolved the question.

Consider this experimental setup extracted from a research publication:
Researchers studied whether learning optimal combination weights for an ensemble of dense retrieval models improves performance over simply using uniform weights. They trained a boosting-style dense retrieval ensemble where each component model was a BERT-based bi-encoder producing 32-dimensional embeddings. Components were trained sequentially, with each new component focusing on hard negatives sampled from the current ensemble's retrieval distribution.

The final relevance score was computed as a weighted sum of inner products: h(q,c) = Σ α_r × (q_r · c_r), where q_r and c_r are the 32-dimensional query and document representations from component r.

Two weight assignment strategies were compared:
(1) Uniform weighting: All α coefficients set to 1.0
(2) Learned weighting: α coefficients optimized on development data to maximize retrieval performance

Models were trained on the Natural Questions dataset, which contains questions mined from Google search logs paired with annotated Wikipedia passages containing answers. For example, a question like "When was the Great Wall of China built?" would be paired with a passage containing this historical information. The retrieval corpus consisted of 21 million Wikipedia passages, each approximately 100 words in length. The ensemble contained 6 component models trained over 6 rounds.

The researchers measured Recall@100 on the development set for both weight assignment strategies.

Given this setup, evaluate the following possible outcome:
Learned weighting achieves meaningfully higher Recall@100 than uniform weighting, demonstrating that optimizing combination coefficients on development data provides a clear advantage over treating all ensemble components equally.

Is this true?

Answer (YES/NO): NO